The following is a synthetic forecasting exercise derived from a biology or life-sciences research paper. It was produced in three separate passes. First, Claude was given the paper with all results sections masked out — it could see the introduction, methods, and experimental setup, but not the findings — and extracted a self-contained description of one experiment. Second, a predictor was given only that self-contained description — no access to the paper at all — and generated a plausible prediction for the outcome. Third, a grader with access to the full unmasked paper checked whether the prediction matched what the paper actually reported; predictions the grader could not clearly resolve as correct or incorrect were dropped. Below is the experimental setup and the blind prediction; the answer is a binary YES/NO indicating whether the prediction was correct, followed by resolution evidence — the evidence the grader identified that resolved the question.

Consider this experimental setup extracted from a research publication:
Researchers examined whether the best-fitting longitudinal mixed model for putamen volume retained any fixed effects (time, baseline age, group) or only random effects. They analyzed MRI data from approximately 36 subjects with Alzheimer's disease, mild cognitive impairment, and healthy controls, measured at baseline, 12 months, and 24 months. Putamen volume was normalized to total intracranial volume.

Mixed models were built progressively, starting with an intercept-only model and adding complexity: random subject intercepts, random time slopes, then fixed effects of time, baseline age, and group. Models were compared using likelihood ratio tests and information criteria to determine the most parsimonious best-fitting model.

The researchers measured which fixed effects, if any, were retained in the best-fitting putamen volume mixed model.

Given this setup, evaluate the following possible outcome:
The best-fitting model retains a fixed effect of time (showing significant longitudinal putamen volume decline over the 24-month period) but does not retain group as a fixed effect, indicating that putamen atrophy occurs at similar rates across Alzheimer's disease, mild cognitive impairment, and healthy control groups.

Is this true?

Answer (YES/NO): NO